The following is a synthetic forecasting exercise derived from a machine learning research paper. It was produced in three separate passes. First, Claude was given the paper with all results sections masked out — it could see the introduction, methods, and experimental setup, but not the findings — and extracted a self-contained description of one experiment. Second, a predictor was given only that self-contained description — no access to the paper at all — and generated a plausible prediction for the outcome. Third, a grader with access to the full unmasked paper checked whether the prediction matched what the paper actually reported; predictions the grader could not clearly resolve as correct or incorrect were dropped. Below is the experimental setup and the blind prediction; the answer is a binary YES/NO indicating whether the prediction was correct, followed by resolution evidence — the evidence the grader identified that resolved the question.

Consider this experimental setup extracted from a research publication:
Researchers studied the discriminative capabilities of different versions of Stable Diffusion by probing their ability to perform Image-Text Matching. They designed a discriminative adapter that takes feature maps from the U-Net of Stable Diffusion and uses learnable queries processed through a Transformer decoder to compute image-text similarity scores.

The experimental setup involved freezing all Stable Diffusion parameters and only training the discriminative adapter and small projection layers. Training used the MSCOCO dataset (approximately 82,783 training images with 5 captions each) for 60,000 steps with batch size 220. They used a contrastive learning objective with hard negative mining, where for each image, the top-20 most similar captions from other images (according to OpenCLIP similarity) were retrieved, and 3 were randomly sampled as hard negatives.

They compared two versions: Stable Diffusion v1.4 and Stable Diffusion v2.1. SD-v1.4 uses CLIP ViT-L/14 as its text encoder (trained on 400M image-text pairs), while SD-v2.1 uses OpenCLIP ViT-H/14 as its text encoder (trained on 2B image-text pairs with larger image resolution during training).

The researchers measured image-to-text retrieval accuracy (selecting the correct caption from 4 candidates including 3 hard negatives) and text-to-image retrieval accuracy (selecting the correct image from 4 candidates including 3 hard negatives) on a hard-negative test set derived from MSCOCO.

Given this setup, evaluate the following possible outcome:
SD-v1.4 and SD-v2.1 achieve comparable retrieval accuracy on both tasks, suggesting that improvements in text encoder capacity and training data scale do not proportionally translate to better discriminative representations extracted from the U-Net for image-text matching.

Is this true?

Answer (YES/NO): NO